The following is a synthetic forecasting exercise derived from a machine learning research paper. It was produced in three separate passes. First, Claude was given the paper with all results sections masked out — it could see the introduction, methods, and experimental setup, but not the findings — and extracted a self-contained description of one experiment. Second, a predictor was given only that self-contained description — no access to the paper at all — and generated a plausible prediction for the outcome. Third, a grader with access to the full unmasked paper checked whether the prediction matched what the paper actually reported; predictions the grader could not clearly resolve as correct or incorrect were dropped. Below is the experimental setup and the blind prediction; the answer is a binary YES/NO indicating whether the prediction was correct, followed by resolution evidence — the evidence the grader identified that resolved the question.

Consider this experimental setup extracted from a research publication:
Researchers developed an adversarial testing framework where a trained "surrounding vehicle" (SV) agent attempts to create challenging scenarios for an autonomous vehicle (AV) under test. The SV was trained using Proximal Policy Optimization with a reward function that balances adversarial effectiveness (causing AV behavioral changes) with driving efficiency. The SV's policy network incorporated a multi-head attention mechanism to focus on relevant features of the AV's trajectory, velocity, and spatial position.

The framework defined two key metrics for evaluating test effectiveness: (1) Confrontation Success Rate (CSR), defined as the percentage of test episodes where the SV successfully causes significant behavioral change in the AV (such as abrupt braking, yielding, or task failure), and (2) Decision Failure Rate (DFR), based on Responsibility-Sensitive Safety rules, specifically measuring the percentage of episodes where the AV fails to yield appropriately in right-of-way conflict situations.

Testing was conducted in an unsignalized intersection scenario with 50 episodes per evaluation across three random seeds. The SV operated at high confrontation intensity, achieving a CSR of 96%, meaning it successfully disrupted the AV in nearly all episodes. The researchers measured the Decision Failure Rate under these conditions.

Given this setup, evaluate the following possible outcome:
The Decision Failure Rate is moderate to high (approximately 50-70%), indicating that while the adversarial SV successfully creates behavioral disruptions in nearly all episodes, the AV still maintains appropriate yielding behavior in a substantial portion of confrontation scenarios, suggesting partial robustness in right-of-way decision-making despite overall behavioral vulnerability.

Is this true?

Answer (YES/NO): YES